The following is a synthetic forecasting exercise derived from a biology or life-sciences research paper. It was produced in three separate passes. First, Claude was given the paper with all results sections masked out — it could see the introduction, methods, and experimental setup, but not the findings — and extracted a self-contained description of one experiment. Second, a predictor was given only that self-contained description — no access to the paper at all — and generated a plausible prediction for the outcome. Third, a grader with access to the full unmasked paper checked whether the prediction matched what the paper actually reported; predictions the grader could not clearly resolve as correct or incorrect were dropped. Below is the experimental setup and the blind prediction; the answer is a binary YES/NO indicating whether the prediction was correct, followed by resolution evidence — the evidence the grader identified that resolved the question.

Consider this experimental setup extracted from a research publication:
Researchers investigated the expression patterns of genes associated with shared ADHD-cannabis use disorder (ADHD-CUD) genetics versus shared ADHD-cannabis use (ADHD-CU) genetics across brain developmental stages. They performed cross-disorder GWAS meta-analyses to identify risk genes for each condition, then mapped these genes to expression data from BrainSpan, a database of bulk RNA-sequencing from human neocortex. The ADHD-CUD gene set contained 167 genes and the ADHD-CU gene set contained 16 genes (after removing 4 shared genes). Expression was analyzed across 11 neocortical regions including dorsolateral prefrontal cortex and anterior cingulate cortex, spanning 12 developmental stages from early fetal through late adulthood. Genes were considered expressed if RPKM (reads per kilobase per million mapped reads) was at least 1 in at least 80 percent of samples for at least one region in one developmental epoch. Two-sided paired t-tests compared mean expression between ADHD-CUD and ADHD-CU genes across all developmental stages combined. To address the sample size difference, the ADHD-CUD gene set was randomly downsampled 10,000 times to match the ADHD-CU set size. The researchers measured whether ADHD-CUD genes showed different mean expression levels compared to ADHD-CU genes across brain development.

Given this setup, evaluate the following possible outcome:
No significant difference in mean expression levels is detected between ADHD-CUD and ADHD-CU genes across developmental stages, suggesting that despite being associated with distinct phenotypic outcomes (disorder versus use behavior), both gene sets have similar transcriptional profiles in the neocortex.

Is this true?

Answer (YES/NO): NO